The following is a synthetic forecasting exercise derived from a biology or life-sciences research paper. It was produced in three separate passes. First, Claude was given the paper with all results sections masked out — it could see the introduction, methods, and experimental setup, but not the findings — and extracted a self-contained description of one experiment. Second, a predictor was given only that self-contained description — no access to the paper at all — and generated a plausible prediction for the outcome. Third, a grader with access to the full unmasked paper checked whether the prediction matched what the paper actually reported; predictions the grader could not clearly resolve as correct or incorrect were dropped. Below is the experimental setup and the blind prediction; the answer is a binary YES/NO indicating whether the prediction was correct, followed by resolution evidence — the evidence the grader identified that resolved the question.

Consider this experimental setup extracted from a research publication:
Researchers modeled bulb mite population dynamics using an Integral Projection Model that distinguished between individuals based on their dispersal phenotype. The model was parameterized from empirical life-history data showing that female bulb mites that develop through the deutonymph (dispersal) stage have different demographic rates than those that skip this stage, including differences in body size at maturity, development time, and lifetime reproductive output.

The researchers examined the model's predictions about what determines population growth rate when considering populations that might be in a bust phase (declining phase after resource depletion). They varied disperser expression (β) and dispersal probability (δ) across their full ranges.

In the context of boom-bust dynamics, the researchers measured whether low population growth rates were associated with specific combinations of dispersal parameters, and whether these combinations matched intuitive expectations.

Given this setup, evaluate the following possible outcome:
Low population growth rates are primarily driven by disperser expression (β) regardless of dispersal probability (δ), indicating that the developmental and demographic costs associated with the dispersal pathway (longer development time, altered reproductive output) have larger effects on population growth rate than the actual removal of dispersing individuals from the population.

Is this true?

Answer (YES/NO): NO